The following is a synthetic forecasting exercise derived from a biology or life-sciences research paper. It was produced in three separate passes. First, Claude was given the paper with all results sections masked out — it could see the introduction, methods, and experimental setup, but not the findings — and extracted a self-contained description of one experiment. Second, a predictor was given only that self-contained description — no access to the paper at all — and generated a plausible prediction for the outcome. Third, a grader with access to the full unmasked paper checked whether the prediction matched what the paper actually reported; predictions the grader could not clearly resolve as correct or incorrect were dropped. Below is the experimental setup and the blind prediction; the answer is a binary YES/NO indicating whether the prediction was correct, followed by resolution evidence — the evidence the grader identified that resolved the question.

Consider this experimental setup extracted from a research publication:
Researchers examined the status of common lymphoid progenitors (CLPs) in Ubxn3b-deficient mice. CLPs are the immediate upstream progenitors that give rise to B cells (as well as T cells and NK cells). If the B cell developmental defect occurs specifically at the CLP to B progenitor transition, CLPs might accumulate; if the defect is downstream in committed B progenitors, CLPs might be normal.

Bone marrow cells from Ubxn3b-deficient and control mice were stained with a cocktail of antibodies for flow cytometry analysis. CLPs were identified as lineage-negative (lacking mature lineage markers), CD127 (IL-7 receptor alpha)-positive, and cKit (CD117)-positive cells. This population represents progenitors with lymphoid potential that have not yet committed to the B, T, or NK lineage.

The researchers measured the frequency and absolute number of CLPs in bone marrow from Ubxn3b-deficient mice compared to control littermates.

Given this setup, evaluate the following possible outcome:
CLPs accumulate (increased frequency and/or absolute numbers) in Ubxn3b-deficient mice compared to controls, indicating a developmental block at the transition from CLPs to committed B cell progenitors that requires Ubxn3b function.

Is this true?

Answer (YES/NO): NO